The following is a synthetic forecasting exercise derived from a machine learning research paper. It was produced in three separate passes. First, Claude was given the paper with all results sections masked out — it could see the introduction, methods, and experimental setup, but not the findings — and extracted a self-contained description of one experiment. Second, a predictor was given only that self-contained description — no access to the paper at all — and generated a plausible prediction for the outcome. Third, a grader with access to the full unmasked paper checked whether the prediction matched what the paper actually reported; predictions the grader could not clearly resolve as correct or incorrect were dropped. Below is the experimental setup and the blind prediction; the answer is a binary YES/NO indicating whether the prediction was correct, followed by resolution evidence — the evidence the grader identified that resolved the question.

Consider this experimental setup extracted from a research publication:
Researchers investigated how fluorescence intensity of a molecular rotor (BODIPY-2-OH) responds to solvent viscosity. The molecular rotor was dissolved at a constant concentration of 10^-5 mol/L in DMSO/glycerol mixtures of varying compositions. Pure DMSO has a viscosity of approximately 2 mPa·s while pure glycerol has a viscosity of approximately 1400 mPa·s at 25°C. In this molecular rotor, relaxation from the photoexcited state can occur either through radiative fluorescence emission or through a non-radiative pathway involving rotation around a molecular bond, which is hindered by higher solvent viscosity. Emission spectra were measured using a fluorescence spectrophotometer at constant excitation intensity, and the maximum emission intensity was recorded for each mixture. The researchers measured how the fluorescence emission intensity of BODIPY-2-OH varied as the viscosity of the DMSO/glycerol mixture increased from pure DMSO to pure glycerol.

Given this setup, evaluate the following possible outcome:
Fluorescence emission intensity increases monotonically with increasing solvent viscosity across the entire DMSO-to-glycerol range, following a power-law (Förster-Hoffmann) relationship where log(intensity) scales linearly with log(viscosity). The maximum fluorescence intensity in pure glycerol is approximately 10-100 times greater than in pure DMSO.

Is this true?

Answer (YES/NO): YES